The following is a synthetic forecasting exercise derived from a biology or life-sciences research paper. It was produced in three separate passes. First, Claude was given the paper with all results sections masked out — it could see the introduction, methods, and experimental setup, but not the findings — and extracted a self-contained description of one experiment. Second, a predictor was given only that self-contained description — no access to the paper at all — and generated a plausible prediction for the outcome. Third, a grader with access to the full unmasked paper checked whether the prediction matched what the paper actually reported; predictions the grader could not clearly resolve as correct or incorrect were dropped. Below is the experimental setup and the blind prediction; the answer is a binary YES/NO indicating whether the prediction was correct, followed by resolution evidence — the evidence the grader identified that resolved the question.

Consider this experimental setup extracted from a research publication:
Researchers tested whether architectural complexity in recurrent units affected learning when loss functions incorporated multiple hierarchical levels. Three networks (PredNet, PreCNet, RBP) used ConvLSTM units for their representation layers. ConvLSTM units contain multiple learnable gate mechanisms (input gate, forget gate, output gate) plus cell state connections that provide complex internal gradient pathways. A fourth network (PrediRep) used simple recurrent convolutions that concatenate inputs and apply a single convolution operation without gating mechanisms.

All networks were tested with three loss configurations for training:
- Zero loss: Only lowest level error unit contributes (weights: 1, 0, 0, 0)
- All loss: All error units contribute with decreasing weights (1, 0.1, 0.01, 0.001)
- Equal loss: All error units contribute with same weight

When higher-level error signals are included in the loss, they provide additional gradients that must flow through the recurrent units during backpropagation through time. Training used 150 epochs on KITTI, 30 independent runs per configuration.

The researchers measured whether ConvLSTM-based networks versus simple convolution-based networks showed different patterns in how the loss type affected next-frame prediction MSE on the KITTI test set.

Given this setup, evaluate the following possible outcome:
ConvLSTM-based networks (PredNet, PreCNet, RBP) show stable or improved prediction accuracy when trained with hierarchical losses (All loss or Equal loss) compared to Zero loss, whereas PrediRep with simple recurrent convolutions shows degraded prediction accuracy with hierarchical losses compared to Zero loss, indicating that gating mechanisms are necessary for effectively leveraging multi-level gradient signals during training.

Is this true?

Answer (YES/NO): NO